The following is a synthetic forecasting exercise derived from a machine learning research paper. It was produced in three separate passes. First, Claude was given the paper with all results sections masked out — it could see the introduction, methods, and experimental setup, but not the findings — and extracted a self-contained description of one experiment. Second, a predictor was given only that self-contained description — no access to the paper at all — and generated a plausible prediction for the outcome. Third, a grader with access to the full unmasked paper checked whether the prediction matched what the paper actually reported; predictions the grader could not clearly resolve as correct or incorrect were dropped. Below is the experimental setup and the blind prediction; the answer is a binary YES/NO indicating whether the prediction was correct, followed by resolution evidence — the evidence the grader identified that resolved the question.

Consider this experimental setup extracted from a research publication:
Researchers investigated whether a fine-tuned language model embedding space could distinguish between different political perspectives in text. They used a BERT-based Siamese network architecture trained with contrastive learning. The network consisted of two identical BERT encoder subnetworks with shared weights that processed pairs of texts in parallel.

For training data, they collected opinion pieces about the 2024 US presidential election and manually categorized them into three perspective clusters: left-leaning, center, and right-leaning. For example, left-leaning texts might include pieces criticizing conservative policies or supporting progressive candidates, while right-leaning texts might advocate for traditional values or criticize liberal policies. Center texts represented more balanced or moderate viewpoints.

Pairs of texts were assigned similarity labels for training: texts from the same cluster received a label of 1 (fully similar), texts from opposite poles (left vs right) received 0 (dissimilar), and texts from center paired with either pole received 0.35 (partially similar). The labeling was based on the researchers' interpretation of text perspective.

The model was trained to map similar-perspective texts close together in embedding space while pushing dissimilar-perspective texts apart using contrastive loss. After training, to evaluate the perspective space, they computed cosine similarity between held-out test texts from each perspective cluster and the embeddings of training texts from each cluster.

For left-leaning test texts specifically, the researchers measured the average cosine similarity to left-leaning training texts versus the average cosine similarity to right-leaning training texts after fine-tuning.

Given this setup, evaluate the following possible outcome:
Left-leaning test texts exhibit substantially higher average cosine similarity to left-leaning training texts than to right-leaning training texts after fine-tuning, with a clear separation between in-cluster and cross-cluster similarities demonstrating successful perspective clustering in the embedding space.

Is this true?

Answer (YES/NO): NO